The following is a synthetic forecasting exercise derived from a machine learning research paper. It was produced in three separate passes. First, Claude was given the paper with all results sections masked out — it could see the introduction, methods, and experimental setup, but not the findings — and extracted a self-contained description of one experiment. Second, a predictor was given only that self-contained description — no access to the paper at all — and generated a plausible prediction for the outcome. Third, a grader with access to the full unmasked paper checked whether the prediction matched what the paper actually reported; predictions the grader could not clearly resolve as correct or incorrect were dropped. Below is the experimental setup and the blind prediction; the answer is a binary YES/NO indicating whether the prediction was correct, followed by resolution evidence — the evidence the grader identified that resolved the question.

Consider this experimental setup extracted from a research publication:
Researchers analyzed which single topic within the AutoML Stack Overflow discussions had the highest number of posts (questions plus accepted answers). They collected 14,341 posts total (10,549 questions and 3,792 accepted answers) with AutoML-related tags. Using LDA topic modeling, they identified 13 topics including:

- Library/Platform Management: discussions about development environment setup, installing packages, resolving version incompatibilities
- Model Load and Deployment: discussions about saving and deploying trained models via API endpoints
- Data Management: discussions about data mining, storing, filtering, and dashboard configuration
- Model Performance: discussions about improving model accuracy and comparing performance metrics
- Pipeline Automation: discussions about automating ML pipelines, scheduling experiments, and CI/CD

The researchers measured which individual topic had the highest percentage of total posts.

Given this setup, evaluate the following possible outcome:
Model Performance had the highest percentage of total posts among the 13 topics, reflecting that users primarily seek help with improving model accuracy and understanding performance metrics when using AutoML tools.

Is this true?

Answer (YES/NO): NO